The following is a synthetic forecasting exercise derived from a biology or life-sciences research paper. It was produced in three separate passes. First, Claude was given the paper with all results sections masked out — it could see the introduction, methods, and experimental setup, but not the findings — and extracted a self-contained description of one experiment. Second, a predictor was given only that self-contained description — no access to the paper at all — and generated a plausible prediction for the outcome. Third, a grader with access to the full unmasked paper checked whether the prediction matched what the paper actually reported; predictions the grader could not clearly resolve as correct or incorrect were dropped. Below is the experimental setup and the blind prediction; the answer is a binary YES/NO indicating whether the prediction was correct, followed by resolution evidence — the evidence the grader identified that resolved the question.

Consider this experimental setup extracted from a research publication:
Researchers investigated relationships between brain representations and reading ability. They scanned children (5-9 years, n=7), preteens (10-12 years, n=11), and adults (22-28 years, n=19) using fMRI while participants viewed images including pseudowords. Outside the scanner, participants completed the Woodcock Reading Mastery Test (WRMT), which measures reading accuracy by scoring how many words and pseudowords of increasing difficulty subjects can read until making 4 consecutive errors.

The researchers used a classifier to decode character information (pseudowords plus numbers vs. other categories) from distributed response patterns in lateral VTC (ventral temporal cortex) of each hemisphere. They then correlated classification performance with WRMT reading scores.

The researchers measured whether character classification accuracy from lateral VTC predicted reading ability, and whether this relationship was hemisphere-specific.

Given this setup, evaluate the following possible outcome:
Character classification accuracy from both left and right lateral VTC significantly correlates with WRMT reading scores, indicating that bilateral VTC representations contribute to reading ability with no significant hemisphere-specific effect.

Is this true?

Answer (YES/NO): NO